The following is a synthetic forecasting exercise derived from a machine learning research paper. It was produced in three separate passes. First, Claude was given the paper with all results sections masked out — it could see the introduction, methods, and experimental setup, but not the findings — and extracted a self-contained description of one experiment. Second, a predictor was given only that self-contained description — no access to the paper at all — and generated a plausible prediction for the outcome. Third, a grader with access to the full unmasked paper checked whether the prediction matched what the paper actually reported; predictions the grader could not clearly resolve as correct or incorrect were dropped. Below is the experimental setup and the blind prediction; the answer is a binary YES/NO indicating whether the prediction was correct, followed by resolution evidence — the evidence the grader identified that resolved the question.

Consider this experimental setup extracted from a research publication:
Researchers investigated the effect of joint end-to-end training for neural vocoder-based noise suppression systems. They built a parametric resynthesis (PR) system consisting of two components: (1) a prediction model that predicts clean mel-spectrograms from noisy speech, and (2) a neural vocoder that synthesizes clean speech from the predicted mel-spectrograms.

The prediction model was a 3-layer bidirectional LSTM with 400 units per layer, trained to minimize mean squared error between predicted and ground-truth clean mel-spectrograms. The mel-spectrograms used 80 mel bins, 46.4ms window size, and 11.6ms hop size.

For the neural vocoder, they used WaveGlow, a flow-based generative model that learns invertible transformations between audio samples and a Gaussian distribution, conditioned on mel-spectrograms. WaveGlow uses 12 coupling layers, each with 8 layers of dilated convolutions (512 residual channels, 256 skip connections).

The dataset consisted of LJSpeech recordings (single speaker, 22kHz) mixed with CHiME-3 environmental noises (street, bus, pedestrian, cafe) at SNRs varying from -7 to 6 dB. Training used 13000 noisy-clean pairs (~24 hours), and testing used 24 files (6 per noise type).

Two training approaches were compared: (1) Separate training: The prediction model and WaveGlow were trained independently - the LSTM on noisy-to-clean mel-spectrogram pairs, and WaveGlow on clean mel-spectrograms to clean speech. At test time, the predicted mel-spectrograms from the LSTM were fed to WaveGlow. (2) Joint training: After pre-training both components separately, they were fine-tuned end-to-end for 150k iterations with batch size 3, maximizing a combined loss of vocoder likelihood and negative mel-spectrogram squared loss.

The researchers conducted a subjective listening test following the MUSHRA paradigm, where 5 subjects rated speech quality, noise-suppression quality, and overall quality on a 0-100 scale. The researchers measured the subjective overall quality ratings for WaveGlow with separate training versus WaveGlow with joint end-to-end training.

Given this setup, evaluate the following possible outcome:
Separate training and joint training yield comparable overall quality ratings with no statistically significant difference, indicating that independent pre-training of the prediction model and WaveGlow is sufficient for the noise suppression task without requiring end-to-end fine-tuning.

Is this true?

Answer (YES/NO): NO